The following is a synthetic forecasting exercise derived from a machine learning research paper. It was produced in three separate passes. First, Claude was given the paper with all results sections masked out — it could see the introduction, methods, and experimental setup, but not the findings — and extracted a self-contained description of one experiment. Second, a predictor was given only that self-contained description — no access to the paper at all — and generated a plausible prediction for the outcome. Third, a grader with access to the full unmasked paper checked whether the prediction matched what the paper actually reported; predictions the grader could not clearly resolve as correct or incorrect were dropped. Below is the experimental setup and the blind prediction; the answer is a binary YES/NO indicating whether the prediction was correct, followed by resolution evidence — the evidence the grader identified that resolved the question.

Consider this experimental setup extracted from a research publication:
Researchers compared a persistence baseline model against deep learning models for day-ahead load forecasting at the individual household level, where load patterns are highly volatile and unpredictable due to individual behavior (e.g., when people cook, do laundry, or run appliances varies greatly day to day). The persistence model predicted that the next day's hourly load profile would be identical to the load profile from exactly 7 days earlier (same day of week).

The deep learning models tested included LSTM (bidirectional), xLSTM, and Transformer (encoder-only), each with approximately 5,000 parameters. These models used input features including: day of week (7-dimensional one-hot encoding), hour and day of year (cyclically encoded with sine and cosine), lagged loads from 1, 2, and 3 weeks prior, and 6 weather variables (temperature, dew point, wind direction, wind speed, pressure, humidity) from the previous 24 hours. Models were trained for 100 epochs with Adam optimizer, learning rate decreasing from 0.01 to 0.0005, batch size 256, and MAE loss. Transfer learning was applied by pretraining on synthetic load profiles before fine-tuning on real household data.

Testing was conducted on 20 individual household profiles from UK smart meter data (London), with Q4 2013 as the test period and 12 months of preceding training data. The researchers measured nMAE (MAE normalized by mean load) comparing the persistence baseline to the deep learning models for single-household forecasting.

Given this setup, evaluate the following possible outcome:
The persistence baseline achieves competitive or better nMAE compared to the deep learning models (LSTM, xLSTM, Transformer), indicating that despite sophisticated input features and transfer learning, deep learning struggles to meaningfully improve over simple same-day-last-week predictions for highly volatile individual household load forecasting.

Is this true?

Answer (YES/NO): NO